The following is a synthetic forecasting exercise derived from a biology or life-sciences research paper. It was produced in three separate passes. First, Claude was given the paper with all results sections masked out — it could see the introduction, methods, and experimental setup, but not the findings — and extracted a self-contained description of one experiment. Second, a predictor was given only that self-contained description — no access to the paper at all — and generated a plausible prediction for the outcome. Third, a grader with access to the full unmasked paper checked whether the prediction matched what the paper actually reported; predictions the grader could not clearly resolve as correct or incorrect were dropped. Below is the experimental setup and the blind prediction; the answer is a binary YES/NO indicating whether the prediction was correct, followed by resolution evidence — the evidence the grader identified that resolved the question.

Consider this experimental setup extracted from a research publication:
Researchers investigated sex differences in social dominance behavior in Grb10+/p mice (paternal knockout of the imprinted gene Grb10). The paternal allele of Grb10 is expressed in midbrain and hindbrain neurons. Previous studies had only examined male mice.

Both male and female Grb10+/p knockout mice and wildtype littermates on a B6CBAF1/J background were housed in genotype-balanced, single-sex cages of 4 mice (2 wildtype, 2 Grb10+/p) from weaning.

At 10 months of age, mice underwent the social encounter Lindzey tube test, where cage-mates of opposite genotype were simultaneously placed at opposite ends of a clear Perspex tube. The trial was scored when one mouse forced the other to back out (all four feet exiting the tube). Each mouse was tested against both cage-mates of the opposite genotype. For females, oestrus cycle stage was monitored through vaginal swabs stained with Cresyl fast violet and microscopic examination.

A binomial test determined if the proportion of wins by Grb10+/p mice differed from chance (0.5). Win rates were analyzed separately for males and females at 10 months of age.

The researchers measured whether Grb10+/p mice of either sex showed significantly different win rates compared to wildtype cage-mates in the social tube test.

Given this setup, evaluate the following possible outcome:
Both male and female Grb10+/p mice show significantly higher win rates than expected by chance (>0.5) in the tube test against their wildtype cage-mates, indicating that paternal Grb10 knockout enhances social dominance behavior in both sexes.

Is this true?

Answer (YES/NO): NO